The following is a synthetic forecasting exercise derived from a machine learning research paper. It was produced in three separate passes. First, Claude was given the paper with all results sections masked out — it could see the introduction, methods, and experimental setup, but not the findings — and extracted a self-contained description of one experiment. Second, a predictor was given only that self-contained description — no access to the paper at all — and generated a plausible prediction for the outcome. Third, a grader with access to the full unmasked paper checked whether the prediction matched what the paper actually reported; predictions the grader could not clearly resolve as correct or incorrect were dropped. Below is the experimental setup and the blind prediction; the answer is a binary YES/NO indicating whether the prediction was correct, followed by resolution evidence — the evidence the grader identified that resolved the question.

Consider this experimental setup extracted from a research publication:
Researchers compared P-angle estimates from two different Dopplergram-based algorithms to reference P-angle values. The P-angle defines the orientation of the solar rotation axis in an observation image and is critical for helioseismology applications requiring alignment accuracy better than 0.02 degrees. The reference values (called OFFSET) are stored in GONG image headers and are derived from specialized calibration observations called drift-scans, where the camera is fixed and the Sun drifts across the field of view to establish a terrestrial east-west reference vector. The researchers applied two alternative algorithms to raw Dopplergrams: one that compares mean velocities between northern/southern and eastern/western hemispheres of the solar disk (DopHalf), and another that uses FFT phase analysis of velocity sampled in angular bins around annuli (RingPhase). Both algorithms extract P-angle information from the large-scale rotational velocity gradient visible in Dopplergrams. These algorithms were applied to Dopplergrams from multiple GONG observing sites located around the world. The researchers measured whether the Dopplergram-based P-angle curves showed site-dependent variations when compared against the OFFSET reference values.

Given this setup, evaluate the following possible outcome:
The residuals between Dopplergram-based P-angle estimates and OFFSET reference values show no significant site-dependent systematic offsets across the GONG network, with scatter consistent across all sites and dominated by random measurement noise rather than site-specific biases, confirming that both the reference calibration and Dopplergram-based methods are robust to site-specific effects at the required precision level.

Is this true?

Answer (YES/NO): NO